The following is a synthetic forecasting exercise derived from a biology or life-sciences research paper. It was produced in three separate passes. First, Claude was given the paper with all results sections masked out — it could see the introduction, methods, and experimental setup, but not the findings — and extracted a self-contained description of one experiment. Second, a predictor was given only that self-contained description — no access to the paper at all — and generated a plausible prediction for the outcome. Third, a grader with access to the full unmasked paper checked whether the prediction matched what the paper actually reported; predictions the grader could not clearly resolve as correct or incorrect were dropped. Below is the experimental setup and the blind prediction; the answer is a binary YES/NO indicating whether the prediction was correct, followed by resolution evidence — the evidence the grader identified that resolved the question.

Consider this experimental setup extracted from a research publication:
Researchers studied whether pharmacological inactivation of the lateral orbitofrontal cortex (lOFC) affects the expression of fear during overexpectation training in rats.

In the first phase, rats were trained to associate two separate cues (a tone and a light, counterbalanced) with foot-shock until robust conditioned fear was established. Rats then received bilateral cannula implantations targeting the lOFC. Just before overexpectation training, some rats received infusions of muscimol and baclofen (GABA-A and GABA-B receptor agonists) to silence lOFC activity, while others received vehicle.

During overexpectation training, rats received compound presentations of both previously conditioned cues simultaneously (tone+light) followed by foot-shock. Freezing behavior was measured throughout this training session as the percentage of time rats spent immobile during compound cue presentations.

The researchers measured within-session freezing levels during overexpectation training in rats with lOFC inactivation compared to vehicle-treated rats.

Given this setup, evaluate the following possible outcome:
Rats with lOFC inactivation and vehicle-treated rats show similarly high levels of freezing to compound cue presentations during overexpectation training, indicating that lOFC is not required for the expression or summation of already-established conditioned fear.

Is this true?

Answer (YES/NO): YES